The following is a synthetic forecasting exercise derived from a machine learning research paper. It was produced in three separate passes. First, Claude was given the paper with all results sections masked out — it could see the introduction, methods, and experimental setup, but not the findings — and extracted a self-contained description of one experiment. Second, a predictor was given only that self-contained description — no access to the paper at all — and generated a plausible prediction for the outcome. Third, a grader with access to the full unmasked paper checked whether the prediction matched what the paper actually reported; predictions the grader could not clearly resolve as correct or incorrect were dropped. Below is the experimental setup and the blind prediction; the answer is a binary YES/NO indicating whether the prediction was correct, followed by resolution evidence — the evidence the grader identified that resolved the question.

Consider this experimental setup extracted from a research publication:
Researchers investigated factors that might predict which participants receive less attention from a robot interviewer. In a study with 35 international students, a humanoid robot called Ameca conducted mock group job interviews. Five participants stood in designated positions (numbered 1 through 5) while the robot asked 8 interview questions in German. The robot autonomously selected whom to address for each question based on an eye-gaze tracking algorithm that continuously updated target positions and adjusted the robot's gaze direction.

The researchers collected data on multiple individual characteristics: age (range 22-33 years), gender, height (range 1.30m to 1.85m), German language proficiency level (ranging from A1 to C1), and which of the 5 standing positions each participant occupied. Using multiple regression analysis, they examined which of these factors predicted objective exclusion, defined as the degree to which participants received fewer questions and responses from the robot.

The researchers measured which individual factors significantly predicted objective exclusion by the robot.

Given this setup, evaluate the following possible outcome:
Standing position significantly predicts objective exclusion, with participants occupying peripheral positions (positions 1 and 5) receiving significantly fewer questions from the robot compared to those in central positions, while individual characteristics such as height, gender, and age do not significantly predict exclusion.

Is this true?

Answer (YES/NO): NO